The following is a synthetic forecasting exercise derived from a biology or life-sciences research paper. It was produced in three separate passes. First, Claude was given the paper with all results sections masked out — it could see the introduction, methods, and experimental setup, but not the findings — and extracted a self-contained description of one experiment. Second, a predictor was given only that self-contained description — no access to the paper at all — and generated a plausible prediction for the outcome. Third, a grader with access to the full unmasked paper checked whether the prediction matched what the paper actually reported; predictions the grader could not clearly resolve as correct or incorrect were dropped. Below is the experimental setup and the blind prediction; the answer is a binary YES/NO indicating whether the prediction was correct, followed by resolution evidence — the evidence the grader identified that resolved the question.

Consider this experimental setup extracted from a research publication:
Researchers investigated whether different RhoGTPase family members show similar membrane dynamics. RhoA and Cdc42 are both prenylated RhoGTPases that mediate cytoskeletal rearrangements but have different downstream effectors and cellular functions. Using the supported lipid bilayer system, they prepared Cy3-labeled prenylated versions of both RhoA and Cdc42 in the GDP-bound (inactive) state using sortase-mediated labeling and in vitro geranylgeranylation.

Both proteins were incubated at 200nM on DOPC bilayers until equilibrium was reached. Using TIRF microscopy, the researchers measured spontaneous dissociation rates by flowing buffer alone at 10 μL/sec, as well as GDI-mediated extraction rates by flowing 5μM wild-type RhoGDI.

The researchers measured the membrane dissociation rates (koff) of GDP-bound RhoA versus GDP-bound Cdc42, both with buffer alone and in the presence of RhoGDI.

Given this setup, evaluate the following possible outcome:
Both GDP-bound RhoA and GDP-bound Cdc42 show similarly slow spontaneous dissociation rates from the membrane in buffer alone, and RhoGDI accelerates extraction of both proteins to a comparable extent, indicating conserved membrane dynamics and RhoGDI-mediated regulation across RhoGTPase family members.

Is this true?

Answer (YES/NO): YES